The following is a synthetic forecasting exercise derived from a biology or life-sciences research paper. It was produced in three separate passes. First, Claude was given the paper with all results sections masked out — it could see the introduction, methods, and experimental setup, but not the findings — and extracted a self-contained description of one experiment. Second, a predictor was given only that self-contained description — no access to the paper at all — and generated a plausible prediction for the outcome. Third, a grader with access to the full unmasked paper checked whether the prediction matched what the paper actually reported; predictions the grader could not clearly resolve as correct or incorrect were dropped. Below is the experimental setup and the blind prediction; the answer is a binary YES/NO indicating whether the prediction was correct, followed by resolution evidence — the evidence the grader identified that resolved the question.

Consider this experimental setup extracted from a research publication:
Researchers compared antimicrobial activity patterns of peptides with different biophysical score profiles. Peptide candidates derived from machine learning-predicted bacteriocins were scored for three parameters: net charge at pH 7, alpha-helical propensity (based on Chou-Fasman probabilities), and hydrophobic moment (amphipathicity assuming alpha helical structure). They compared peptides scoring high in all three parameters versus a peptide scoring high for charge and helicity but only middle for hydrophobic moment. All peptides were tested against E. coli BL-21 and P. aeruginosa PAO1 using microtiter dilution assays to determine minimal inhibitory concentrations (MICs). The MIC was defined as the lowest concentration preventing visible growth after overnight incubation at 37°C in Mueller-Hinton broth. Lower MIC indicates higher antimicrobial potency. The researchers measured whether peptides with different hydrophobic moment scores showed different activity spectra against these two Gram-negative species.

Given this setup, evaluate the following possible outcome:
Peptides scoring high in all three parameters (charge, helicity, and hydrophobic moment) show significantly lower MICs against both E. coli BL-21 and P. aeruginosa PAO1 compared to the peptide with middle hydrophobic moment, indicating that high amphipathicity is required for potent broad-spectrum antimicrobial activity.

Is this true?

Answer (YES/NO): NO